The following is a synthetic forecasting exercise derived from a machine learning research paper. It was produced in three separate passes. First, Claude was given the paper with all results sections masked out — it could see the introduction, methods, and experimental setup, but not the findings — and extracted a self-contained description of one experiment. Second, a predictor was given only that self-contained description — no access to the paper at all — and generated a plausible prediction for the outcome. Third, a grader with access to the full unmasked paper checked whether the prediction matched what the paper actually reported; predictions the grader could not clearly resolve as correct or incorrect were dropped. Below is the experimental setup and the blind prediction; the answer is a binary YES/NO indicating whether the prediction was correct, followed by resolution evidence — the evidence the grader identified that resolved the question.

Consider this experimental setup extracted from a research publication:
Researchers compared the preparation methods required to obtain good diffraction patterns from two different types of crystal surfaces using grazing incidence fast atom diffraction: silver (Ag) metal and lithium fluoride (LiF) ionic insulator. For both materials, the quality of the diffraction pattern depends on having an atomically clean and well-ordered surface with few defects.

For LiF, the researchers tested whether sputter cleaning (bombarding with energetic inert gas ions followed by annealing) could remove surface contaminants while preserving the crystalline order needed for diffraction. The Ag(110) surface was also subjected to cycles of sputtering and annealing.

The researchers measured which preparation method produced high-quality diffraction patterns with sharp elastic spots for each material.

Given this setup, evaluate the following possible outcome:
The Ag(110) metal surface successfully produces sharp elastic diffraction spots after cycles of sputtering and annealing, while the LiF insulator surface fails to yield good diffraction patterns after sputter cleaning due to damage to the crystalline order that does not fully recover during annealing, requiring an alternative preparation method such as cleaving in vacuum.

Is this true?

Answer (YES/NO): NO